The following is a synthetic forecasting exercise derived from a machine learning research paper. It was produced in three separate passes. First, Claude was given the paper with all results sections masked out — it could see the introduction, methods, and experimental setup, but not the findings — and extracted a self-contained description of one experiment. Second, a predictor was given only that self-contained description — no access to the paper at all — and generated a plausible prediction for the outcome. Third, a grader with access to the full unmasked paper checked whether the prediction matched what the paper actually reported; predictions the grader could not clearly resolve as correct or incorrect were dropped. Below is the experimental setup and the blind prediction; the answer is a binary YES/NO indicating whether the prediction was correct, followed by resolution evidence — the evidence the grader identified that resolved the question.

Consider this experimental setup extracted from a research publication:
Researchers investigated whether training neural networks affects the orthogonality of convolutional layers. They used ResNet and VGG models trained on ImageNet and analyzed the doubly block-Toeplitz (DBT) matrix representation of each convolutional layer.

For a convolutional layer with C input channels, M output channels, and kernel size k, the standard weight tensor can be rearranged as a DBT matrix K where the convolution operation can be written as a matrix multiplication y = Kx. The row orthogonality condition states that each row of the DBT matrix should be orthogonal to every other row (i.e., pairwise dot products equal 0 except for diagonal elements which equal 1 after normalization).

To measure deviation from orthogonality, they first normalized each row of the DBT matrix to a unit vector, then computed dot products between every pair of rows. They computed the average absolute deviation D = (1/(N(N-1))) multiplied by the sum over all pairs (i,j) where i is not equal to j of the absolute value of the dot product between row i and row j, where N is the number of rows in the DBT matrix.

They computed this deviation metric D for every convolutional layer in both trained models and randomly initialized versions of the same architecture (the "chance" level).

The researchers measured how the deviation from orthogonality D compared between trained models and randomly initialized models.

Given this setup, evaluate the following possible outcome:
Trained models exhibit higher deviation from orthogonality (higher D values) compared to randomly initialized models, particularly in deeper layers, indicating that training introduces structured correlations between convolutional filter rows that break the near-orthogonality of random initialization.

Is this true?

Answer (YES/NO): YES